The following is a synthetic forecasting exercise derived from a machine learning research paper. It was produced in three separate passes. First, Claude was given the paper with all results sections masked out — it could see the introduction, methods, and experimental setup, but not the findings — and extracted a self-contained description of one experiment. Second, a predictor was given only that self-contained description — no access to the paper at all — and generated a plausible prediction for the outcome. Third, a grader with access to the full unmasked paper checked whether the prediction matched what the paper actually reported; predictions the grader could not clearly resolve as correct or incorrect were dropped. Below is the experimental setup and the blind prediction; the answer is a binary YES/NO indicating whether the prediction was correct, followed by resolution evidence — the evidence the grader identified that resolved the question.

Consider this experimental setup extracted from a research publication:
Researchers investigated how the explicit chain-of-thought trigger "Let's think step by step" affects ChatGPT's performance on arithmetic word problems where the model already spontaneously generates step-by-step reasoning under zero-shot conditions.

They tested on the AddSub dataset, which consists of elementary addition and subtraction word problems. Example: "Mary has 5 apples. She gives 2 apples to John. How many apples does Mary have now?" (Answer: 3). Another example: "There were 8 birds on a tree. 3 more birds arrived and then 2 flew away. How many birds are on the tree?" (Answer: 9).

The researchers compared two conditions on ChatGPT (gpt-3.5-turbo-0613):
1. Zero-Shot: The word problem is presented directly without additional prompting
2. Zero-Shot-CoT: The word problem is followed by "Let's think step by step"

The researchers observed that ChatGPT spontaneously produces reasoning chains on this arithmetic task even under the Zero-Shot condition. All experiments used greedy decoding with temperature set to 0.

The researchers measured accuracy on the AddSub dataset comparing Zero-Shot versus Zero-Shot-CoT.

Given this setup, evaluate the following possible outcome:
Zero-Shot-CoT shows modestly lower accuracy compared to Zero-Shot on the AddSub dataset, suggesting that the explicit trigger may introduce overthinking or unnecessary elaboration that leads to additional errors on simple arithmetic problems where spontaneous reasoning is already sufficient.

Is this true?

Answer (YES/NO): YES